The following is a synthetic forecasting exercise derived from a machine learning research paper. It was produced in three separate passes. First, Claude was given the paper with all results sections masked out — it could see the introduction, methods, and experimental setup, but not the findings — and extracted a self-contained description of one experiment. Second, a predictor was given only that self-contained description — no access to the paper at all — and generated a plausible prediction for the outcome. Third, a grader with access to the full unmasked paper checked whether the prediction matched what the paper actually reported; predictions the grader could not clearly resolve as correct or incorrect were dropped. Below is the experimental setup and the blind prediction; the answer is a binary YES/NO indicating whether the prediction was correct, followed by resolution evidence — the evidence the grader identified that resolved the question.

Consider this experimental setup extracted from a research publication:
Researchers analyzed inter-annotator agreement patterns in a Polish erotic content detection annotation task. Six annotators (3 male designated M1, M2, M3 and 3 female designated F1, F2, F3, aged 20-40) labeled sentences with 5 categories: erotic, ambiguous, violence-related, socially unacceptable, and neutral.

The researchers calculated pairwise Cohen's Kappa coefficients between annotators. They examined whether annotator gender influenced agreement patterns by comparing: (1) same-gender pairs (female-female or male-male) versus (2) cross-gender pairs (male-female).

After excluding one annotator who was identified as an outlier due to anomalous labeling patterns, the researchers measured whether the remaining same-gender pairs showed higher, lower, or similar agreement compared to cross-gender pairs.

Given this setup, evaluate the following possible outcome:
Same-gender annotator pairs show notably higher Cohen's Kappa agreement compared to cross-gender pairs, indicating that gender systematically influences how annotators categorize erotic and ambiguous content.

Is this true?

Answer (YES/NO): NO